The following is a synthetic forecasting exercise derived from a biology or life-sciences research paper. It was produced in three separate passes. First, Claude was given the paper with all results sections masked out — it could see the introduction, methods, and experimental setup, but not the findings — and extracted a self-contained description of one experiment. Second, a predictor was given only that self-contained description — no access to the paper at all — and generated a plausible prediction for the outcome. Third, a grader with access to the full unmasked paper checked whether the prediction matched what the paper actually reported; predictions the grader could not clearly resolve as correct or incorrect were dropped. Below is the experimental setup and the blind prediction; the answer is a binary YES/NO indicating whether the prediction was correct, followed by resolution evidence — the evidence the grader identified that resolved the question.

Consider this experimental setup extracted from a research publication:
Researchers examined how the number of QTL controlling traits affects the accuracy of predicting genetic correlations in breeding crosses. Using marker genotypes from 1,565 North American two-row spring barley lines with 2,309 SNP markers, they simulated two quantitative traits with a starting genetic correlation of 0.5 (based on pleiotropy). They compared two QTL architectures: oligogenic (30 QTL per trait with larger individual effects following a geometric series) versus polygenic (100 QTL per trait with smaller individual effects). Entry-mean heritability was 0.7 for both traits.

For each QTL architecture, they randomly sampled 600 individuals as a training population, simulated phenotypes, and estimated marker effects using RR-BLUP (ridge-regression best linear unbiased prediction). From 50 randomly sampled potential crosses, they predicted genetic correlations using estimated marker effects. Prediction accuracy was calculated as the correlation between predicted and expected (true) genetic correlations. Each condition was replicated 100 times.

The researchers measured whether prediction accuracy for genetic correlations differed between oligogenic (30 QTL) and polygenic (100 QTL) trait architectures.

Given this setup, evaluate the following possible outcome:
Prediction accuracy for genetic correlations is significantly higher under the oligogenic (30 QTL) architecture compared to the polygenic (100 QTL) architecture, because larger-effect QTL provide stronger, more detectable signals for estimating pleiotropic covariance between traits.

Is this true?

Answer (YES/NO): YES